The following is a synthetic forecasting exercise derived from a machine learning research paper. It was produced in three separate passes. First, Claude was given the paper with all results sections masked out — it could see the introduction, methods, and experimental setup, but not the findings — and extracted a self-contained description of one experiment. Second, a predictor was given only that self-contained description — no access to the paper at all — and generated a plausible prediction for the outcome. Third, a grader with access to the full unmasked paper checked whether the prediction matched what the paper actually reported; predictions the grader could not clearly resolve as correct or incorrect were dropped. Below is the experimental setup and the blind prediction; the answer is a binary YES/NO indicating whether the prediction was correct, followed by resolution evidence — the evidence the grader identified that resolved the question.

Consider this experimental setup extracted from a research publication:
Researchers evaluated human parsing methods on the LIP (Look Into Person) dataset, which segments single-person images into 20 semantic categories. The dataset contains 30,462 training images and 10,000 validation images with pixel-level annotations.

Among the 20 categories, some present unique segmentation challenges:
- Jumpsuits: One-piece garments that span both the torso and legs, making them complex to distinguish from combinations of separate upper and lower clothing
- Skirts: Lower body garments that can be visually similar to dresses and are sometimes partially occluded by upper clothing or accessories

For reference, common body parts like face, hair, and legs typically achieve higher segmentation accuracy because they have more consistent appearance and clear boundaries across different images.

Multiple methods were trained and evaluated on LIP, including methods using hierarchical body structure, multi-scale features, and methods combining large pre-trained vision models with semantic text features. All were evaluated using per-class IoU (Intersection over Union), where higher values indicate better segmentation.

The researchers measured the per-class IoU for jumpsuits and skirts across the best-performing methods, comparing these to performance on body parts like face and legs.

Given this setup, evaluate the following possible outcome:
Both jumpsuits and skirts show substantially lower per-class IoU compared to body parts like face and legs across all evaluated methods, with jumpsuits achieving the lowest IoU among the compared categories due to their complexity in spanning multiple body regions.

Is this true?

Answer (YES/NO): NO